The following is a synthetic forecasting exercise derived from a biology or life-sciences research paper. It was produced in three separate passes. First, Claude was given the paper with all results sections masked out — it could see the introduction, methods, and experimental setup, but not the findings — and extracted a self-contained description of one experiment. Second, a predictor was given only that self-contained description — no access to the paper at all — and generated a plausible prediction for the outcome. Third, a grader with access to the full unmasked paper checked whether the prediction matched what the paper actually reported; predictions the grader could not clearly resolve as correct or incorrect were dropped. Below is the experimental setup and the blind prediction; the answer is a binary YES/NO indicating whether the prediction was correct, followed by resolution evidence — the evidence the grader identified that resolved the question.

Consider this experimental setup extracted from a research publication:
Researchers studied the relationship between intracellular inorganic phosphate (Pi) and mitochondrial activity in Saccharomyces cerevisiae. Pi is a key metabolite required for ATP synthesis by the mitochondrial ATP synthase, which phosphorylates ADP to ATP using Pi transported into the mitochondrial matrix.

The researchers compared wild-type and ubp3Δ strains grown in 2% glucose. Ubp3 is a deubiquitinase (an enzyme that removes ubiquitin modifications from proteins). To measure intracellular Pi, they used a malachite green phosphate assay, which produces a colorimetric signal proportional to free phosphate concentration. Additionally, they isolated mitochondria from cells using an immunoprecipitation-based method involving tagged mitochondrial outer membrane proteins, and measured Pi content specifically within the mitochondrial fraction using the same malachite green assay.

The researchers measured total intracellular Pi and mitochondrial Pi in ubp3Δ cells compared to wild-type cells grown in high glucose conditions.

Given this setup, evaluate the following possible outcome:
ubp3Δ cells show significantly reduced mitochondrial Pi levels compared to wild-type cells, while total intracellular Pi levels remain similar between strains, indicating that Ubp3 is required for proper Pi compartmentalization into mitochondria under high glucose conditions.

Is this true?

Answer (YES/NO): NO